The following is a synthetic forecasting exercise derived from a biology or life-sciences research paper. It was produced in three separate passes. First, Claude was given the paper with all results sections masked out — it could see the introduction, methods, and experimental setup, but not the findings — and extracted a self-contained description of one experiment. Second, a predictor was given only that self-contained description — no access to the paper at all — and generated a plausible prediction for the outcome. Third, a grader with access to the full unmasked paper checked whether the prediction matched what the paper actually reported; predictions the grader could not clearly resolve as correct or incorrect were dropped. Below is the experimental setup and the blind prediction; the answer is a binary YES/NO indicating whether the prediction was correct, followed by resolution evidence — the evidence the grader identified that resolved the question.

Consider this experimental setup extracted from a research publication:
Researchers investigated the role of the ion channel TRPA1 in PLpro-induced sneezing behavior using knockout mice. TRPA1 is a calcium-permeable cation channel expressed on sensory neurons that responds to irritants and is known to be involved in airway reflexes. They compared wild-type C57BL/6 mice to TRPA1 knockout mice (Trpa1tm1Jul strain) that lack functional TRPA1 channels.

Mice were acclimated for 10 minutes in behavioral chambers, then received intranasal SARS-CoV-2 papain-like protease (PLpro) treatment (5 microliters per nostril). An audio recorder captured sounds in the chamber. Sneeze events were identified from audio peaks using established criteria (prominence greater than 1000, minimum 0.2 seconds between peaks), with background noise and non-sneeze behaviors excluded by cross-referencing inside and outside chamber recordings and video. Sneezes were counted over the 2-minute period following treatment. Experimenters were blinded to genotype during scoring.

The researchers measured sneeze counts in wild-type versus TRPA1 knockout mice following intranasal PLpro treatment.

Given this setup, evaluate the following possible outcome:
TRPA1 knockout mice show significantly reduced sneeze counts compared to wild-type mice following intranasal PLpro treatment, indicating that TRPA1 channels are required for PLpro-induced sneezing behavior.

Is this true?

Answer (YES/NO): YES